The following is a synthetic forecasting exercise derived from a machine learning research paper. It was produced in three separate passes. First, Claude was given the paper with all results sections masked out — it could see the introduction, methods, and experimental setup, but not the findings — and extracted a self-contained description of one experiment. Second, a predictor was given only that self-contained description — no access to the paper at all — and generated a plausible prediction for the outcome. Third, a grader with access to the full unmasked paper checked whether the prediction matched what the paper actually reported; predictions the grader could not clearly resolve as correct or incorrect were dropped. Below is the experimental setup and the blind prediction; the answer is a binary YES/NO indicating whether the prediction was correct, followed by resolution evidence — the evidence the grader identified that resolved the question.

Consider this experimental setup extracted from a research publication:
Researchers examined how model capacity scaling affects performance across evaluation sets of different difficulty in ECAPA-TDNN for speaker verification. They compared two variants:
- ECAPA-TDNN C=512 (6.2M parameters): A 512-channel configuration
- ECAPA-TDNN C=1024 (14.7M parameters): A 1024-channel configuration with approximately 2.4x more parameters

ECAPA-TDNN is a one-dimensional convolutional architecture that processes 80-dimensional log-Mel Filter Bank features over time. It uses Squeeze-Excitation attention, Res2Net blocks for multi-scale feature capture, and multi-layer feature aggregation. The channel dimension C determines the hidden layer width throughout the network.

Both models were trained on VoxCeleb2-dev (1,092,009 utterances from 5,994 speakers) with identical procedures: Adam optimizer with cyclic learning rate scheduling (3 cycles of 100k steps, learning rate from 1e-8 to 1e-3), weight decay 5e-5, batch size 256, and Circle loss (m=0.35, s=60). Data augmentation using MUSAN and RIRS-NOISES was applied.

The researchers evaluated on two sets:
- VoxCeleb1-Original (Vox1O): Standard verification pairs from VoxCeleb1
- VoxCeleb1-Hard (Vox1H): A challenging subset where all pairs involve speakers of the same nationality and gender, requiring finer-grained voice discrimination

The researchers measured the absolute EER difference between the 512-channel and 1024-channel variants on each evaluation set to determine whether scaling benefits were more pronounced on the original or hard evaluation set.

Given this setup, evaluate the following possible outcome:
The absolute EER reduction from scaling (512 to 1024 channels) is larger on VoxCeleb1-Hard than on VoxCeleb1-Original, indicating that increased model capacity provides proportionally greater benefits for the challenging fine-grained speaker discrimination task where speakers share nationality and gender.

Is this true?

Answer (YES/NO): NO